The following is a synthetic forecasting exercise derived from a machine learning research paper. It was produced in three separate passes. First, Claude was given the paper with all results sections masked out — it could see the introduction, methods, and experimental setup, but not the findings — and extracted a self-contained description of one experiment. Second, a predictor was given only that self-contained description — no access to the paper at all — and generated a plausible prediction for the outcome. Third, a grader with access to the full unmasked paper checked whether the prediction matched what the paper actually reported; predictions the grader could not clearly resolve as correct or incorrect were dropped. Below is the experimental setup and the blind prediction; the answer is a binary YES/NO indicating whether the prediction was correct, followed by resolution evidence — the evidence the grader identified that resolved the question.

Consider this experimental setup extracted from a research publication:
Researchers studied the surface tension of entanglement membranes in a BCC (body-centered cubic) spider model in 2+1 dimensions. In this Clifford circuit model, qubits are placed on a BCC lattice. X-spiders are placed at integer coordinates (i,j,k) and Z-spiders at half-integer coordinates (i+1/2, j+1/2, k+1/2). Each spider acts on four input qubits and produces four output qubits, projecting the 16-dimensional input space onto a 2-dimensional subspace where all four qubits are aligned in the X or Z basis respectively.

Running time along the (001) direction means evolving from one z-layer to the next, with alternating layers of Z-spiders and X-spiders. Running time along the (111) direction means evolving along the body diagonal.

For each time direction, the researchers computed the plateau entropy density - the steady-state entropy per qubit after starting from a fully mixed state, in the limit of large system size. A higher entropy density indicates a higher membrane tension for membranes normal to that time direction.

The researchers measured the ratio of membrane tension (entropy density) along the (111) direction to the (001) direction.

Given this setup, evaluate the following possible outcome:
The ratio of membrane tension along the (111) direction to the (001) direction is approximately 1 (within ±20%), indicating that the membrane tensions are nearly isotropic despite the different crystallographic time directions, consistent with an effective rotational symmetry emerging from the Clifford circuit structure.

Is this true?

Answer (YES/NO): NO